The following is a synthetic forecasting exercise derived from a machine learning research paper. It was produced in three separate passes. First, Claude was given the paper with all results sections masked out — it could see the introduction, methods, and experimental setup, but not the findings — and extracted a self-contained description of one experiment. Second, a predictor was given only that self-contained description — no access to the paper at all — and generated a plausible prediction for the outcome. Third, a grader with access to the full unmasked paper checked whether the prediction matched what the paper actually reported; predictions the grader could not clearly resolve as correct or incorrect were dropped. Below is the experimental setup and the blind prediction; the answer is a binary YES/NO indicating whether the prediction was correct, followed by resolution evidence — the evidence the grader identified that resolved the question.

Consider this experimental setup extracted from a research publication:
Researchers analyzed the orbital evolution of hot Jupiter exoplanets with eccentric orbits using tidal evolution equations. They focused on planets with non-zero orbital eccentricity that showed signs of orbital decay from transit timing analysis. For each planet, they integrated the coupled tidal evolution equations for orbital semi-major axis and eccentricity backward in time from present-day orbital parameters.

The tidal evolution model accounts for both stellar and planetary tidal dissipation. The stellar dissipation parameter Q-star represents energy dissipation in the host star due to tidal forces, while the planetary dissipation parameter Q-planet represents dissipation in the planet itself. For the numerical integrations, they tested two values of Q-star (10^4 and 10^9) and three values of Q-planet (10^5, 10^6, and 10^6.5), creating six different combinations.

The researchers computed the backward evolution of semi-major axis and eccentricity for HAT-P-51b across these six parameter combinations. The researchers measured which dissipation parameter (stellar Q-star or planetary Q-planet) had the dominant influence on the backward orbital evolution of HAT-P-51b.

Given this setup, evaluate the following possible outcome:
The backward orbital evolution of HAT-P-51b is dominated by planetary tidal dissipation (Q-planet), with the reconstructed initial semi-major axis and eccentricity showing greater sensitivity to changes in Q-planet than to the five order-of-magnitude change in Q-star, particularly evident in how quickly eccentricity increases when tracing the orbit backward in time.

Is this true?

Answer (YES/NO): YES